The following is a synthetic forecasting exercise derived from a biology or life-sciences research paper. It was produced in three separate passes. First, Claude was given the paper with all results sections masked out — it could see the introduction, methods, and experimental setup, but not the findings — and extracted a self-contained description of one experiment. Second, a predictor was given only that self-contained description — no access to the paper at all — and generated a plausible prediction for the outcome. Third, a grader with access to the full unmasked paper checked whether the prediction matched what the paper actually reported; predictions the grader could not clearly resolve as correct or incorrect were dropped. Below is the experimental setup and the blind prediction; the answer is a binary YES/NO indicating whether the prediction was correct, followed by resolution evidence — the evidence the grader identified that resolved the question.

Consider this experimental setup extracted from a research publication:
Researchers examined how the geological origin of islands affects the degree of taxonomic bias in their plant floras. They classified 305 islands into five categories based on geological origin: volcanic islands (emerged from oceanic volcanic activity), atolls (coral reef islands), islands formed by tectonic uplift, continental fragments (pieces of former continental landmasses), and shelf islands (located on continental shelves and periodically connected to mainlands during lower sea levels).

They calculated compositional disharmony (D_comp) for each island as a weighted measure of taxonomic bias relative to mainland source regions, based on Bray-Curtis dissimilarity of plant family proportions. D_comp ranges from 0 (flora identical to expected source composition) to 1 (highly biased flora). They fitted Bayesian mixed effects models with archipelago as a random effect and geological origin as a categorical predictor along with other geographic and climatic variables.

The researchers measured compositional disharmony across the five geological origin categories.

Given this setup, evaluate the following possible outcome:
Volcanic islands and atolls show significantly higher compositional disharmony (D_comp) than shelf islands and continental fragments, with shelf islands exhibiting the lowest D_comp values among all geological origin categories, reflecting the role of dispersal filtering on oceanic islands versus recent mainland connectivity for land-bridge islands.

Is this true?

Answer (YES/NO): NO